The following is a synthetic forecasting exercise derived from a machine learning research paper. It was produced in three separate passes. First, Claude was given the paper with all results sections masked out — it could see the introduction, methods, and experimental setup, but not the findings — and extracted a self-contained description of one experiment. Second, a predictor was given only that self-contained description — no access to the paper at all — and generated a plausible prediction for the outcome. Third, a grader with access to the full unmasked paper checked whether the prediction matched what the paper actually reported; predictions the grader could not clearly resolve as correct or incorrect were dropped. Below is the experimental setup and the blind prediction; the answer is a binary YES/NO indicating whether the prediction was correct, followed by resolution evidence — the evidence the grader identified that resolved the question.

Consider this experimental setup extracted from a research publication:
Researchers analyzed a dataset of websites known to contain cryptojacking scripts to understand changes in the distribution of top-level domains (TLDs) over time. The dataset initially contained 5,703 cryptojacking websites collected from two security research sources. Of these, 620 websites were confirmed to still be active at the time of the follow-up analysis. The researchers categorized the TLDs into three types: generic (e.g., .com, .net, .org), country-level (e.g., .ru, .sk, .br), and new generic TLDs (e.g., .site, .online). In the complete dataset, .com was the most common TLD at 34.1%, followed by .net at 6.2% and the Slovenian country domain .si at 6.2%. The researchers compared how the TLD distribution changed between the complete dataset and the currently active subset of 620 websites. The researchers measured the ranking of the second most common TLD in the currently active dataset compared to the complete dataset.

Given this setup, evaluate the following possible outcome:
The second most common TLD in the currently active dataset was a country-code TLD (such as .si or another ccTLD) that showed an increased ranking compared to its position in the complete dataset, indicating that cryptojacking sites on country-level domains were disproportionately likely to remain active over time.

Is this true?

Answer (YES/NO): YES